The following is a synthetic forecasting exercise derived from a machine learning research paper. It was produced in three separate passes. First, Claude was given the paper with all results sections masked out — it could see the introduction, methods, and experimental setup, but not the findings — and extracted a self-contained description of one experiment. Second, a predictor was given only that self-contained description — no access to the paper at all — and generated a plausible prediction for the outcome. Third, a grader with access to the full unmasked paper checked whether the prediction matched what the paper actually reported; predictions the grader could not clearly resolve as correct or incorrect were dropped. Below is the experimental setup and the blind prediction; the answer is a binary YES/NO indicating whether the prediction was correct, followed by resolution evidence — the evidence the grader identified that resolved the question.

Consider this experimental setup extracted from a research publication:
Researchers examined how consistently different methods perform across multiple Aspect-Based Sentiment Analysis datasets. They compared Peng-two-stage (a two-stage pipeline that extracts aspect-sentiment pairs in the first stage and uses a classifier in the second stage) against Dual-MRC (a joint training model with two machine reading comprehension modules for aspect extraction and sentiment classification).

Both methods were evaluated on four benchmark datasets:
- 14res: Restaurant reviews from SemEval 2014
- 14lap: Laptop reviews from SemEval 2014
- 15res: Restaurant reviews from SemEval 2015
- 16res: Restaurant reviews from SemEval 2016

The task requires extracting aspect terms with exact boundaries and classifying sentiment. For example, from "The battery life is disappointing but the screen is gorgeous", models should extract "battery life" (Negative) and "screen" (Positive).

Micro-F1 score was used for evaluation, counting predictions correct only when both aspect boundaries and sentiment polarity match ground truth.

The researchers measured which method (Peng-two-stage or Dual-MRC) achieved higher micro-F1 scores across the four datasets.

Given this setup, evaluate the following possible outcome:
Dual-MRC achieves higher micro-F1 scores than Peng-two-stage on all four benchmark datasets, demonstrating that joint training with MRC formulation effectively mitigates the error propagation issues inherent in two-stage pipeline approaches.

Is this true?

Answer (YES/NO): NO